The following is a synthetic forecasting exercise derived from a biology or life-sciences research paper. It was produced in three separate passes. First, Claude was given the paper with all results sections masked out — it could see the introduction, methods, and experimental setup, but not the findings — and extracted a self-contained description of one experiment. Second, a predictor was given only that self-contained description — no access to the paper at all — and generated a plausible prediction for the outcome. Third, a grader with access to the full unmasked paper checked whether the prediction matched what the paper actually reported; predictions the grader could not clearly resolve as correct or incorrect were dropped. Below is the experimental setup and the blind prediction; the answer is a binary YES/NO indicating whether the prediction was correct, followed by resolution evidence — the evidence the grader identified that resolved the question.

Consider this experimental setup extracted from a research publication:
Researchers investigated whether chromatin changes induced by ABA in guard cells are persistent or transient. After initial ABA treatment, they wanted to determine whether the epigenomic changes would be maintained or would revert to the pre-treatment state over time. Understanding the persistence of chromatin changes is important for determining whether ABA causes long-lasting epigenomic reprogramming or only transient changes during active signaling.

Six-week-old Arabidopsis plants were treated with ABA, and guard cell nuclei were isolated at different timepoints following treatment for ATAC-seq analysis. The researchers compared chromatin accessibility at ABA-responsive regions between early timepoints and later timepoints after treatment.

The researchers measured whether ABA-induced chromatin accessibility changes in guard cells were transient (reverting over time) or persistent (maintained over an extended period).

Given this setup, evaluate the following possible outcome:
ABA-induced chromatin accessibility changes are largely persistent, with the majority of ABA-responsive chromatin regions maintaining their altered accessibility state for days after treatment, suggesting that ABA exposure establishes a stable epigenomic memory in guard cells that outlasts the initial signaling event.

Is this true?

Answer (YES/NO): NO